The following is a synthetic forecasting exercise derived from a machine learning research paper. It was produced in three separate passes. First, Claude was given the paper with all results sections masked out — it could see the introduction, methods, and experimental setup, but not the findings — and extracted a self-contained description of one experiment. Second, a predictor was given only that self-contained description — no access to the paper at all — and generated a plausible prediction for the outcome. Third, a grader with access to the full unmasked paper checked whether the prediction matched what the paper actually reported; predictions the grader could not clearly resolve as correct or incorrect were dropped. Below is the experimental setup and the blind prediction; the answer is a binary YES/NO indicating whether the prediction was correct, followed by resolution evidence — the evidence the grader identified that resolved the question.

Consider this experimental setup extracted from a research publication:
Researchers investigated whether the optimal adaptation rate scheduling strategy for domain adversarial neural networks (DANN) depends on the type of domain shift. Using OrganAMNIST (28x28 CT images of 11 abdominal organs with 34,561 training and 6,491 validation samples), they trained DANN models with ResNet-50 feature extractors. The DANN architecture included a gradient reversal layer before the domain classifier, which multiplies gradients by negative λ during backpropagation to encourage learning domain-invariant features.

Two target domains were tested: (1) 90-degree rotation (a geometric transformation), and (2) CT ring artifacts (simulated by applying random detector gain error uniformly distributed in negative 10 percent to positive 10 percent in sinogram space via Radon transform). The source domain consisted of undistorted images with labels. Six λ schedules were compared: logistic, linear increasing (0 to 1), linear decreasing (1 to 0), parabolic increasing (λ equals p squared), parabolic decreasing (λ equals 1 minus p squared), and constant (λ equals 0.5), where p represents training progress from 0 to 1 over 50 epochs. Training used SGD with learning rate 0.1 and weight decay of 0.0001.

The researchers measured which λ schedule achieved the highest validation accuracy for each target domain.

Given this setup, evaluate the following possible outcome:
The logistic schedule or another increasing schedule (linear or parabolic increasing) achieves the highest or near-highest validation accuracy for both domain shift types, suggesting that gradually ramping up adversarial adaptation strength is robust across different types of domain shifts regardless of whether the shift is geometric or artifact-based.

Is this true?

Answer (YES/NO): YES